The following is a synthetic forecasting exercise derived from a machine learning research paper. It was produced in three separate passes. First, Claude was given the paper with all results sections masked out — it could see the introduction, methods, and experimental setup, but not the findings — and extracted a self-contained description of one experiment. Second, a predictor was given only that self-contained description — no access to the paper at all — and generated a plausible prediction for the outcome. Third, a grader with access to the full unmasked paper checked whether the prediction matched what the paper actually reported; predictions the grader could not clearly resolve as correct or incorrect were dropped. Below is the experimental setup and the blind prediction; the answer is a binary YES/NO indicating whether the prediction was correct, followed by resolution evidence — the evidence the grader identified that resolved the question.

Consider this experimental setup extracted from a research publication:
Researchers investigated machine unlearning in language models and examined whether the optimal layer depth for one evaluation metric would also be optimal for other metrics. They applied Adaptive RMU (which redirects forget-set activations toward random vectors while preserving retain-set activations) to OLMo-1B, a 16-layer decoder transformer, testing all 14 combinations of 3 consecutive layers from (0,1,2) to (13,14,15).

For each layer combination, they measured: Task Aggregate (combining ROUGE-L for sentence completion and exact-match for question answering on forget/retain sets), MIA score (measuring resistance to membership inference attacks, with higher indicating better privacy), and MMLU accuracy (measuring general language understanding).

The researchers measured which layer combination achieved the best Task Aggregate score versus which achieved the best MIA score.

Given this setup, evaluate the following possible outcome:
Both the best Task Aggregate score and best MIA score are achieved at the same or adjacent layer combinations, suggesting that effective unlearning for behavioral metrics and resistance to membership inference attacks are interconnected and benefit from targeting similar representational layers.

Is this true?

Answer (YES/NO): NO